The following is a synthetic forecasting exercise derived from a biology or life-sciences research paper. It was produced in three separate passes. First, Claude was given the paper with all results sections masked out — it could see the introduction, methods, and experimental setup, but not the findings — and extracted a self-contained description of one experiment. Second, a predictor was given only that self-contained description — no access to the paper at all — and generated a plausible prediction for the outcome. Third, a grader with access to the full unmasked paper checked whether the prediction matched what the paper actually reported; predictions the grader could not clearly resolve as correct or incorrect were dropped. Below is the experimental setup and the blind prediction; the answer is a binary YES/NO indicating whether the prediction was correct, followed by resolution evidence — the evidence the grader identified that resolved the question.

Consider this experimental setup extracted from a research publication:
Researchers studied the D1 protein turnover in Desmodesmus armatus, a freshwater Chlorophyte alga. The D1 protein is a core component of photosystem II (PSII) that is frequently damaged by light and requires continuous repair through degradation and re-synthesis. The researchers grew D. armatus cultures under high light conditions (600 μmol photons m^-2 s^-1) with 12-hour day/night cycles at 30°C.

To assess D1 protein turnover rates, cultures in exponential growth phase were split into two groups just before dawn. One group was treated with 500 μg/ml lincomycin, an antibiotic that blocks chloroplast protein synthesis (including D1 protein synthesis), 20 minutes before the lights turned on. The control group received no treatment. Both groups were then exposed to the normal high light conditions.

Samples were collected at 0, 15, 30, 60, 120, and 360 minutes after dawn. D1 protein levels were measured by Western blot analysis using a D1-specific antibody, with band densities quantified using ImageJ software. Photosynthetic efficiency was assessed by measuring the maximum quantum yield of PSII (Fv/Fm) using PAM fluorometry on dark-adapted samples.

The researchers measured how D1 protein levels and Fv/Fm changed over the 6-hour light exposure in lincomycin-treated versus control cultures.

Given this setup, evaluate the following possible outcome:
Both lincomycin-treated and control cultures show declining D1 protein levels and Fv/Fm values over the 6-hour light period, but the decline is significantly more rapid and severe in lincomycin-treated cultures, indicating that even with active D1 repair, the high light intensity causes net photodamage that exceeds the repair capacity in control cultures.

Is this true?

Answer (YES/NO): NO